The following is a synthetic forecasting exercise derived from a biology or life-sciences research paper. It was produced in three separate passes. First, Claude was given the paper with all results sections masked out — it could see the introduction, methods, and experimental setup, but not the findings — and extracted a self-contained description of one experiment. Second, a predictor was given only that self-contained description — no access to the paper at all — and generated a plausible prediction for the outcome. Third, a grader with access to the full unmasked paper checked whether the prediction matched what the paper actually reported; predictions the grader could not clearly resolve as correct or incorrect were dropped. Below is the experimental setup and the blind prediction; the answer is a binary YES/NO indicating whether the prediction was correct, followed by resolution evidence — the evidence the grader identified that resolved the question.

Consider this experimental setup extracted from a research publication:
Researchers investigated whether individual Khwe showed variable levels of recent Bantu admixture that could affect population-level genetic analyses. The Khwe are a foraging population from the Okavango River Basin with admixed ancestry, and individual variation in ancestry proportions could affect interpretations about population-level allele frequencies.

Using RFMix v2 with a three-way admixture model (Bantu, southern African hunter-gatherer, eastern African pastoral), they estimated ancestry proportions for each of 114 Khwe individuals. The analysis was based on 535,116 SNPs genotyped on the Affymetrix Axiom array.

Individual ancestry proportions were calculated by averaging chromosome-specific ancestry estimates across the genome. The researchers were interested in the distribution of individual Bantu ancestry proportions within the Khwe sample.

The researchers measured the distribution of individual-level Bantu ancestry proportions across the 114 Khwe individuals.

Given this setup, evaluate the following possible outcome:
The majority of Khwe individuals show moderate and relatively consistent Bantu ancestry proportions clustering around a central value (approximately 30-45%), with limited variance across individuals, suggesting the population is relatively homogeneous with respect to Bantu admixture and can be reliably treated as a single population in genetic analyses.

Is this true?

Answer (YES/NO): NO